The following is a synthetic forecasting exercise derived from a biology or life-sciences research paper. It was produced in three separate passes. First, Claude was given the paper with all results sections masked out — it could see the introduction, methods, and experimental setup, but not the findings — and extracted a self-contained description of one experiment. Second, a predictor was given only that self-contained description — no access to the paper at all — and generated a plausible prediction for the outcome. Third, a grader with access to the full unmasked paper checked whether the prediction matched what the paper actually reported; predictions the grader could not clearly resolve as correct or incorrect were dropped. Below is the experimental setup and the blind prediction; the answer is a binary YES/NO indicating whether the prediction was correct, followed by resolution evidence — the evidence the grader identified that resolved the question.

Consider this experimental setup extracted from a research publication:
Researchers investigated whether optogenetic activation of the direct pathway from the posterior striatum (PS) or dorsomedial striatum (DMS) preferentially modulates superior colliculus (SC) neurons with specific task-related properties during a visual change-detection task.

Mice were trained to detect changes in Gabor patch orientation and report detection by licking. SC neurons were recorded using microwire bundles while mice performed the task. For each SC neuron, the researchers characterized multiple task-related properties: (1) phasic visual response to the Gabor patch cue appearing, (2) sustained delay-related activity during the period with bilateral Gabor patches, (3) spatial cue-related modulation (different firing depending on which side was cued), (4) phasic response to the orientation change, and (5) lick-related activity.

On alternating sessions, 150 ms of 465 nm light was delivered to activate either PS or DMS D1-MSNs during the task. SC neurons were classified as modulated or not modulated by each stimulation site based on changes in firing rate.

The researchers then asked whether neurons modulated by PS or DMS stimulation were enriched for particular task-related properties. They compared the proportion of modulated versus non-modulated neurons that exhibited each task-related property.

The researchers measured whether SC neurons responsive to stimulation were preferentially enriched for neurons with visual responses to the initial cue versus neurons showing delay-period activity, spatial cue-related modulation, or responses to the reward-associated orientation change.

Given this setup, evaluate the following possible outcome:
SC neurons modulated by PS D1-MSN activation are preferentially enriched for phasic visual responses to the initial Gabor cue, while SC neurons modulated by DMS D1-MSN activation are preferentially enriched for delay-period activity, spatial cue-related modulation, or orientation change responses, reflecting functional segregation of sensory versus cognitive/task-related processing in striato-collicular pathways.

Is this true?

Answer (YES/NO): NO